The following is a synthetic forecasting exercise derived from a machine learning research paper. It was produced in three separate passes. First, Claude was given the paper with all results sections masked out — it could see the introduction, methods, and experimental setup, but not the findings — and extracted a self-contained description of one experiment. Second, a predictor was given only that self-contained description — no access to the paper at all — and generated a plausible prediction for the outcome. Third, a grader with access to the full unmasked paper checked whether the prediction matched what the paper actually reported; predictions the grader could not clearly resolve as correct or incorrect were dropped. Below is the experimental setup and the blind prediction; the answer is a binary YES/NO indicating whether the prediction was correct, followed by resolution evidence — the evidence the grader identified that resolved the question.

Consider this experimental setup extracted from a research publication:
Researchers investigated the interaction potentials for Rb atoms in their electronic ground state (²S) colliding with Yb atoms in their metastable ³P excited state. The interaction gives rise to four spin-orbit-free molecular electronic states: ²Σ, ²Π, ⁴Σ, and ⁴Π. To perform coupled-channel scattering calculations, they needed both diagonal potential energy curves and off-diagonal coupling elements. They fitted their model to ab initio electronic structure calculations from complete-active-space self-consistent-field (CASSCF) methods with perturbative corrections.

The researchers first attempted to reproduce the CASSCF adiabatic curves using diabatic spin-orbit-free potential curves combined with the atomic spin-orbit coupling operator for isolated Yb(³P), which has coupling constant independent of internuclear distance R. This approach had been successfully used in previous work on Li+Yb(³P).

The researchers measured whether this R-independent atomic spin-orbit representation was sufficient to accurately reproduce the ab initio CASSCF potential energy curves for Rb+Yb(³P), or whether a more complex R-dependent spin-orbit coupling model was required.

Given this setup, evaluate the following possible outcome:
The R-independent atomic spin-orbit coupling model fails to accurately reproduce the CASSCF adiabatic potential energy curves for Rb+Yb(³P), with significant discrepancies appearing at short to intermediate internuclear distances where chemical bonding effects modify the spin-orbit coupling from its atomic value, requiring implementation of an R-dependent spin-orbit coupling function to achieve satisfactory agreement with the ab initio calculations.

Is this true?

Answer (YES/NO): YES